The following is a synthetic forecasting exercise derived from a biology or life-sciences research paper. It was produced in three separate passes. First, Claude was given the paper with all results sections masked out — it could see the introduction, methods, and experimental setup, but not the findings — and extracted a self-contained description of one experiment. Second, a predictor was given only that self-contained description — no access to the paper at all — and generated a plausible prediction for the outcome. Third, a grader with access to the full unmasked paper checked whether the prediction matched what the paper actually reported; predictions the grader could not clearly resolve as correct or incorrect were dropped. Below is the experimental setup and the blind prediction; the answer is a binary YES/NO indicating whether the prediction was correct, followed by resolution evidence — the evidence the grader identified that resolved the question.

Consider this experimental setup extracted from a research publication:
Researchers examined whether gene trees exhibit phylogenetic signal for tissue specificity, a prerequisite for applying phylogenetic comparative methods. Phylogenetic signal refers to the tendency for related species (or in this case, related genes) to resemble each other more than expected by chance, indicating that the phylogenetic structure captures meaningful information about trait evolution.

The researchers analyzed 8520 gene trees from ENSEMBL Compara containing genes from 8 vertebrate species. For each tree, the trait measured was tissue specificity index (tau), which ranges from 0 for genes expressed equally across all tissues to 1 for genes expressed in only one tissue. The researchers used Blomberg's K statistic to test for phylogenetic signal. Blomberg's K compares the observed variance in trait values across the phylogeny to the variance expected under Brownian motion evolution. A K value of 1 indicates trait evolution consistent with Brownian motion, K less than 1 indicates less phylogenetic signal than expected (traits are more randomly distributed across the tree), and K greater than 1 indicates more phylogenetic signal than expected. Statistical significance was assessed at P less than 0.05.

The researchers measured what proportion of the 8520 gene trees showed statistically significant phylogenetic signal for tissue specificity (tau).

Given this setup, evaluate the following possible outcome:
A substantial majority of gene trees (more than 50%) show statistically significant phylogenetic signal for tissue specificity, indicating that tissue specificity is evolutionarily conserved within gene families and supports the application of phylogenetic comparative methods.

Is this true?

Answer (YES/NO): NO